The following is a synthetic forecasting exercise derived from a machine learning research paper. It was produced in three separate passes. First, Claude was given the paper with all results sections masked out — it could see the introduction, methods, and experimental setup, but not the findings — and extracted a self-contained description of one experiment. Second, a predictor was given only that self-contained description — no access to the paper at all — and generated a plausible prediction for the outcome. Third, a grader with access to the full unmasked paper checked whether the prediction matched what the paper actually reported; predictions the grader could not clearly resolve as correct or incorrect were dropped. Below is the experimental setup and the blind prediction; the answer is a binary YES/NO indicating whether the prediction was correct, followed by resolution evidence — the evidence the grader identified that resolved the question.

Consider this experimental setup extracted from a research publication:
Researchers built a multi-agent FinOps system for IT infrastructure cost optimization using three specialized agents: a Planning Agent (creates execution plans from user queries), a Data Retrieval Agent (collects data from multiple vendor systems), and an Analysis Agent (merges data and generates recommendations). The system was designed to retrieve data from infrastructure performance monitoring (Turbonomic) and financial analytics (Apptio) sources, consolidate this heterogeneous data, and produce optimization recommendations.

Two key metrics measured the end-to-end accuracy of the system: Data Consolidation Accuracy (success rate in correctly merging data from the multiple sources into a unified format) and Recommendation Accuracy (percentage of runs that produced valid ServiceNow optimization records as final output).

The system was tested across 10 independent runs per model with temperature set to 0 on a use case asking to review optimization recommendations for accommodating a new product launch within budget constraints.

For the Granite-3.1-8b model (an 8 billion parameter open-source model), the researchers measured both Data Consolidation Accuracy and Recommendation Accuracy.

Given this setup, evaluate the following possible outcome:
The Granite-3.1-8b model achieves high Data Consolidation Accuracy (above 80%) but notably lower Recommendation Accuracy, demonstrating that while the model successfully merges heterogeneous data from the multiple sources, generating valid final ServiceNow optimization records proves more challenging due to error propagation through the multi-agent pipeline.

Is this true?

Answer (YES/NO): NO